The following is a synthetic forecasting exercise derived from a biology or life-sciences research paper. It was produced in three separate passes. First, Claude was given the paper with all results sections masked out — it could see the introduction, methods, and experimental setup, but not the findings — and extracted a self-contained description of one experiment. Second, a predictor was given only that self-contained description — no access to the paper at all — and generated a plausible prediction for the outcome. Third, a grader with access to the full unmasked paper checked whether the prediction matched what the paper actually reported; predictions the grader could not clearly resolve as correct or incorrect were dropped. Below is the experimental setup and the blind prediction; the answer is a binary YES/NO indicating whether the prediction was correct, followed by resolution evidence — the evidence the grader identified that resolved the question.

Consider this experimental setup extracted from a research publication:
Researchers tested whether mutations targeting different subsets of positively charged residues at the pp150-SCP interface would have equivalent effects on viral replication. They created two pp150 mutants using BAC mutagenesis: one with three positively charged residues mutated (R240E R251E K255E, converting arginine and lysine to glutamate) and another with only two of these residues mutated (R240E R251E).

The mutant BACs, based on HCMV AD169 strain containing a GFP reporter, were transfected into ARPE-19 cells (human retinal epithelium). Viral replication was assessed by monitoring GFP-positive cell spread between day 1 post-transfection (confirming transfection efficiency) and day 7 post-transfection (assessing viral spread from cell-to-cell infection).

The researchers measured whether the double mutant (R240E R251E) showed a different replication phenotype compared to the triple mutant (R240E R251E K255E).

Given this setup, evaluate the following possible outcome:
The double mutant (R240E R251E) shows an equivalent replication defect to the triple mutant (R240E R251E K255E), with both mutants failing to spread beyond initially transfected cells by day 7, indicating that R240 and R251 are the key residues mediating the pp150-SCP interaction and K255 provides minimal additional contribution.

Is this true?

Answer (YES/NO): NO